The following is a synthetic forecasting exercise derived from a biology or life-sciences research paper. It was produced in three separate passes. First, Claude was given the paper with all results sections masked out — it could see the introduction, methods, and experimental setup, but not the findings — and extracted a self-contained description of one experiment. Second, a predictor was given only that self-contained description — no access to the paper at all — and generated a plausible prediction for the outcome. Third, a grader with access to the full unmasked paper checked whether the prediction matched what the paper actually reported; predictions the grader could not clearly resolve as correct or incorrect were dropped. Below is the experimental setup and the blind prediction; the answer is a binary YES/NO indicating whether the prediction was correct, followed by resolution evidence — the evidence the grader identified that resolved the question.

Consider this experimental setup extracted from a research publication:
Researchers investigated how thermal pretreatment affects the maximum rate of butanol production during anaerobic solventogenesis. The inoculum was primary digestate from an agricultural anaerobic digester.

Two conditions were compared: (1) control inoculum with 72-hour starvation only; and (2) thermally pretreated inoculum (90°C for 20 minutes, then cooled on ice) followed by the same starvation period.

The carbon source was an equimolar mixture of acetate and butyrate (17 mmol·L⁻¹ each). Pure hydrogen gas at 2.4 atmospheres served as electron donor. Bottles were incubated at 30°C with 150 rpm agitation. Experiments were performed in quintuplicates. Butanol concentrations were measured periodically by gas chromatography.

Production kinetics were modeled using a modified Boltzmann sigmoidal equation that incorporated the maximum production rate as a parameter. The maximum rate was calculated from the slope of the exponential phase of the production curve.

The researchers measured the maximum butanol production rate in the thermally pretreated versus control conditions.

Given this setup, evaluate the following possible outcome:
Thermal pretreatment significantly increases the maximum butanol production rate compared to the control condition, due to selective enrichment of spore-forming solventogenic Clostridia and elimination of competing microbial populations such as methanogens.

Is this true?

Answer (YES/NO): NO